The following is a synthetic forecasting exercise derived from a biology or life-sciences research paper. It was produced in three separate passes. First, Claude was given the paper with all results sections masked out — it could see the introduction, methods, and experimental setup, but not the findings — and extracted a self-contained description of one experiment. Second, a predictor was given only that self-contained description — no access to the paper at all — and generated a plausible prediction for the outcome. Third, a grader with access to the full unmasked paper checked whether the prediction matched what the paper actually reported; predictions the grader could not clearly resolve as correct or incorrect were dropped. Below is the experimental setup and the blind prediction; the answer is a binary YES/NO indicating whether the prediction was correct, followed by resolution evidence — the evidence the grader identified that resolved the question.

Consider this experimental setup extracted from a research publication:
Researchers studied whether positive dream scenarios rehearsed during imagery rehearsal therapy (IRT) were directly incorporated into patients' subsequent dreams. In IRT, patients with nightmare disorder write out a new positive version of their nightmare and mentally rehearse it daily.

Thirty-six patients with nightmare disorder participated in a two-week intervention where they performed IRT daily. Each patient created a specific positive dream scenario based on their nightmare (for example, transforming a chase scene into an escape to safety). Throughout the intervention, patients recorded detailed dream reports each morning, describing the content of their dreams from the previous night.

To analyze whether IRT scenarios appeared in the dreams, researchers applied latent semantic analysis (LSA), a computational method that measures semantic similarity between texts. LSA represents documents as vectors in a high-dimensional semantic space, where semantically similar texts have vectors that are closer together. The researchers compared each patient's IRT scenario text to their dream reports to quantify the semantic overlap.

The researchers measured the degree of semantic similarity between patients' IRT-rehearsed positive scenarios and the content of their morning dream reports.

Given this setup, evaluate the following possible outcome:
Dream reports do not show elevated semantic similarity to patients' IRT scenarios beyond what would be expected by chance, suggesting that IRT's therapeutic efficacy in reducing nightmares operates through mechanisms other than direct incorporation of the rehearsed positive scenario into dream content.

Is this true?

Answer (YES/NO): YES